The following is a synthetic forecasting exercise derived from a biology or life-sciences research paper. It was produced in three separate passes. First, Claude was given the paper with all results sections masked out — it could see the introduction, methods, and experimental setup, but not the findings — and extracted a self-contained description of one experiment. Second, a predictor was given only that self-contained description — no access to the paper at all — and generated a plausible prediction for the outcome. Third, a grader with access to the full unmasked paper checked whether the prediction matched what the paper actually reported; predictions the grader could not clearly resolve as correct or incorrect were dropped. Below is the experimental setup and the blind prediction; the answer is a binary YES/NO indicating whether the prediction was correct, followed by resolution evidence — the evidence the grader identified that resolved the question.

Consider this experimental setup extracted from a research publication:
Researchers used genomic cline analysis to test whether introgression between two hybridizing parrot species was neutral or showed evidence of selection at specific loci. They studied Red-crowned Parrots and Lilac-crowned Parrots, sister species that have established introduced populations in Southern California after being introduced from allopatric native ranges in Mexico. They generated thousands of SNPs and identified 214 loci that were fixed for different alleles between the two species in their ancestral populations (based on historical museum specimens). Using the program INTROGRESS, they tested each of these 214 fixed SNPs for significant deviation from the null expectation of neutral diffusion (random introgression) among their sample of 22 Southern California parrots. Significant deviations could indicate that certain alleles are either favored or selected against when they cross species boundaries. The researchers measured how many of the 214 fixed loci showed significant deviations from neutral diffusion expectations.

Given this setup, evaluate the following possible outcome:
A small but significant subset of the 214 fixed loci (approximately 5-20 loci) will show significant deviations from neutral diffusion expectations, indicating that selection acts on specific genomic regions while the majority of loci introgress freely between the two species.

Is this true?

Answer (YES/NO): YES